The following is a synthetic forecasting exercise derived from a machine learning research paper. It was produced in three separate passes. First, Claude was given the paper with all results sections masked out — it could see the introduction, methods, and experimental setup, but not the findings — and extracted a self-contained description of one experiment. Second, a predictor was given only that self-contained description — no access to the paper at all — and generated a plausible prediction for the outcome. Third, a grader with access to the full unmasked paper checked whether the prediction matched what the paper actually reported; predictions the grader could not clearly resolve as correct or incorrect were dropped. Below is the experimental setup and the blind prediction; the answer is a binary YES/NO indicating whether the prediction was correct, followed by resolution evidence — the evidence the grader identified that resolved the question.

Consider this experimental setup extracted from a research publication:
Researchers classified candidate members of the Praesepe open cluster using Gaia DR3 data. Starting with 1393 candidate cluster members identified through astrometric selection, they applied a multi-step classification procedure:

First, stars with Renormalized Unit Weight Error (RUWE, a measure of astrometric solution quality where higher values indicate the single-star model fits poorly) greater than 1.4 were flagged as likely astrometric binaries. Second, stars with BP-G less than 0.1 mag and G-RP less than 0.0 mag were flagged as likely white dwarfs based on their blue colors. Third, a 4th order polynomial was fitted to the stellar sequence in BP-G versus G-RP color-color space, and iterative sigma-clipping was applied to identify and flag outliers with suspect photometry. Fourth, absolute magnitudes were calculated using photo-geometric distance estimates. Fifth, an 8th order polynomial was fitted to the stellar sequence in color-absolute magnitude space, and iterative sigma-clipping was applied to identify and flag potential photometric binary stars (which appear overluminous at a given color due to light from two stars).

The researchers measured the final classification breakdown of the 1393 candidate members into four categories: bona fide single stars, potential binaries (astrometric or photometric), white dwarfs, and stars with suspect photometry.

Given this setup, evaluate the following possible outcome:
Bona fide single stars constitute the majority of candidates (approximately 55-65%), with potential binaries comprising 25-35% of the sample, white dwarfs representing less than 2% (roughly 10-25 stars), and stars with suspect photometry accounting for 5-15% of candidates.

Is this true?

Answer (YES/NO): NO